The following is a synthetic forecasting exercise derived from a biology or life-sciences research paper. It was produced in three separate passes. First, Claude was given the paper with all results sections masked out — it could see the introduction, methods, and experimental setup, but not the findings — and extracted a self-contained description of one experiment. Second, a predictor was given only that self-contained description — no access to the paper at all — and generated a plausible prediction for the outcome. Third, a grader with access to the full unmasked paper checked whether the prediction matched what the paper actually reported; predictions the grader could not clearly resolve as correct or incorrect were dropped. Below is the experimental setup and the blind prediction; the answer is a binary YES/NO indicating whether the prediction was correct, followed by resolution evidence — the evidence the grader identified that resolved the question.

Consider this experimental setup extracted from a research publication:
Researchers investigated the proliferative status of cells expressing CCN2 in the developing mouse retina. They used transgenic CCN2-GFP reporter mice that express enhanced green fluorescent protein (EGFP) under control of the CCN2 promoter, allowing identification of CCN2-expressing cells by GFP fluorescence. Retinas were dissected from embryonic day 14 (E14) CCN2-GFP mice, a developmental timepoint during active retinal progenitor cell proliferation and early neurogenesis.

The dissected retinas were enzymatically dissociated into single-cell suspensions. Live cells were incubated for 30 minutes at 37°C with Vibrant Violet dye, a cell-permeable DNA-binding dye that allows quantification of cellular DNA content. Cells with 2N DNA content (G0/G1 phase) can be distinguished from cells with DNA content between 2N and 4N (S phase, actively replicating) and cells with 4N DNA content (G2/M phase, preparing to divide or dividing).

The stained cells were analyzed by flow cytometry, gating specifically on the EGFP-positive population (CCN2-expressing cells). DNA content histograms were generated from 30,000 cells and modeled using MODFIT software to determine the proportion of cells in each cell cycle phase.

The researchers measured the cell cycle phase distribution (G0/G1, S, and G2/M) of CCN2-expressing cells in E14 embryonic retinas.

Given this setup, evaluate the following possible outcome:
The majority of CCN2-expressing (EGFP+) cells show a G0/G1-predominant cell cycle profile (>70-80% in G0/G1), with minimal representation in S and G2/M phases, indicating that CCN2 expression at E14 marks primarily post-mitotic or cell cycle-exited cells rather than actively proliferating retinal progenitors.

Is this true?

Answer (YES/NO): NO